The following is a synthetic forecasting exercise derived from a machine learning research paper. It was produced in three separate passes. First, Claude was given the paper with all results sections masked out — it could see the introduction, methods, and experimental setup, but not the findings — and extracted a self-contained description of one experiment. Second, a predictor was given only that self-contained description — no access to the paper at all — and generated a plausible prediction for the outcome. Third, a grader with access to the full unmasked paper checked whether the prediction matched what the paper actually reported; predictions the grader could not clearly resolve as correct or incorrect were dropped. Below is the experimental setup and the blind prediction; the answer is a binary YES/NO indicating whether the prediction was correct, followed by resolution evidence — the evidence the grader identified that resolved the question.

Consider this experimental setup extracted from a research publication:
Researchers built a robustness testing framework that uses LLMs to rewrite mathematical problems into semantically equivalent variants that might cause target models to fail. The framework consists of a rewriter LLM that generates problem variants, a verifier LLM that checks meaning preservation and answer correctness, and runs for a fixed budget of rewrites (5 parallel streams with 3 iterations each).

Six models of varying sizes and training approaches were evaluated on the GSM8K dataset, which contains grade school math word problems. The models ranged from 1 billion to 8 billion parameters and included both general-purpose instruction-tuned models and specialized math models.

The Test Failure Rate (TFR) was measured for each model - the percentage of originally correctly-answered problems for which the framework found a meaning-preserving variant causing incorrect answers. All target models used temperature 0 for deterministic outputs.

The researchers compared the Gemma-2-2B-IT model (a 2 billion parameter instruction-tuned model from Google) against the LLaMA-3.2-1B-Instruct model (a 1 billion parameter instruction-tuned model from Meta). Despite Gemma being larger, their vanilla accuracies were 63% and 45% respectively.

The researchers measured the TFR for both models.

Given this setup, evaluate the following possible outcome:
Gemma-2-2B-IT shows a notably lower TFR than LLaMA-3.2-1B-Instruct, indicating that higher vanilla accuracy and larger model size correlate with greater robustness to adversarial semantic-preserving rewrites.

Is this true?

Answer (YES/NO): YES